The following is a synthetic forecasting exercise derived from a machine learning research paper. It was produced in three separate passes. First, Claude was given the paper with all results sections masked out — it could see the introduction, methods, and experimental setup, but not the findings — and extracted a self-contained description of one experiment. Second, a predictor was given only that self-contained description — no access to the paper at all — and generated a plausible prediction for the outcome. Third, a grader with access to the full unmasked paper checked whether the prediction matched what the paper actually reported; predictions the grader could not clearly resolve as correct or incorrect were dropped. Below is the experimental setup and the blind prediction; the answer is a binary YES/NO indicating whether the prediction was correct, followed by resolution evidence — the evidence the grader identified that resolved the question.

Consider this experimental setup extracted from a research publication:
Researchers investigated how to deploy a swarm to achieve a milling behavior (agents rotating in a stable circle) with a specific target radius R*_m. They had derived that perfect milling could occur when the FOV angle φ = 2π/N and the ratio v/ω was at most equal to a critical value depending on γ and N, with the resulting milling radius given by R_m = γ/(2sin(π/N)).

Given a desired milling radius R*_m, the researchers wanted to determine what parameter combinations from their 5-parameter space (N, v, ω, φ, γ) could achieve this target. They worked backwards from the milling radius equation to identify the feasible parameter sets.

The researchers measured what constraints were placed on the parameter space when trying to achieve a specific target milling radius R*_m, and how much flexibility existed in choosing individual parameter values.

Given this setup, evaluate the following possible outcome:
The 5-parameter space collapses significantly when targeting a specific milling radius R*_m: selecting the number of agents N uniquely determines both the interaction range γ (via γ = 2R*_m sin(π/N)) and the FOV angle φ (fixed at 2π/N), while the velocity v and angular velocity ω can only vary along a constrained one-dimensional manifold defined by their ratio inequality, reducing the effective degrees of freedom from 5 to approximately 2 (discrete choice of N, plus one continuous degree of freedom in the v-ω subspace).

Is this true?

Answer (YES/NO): NO